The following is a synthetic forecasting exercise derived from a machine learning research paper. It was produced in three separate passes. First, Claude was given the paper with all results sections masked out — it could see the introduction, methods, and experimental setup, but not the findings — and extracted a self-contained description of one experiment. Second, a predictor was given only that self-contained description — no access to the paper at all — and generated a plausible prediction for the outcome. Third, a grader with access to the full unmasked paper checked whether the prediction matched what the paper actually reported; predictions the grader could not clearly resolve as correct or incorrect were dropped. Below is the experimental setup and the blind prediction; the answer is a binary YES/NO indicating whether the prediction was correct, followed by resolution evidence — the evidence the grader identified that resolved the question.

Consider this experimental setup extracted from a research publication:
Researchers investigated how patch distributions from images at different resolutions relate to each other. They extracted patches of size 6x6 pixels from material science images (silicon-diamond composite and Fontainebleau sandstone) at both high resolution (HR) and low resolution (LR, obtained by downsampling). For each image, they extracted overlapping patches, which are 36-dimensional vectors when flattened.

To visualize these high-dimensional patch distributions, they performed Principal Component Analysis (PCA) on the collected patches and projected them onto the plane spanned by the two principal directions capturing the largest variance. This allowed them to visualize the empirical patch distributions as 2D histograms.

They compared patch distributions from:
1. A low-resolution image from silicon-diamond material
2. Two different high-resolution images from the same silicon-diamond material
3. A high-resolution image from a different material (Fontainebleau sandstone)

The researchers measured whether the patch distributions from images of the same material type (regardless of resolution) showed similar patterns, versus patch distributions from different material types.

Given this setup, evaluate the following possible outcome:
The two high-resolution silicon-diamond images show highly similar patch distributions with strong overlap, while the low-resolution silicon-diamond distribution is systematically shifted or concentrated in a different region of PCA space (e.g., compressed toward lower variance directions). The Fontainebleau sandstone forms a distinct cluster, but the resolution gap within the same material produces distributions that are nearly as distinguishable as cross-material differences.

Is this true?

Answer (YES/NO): NO